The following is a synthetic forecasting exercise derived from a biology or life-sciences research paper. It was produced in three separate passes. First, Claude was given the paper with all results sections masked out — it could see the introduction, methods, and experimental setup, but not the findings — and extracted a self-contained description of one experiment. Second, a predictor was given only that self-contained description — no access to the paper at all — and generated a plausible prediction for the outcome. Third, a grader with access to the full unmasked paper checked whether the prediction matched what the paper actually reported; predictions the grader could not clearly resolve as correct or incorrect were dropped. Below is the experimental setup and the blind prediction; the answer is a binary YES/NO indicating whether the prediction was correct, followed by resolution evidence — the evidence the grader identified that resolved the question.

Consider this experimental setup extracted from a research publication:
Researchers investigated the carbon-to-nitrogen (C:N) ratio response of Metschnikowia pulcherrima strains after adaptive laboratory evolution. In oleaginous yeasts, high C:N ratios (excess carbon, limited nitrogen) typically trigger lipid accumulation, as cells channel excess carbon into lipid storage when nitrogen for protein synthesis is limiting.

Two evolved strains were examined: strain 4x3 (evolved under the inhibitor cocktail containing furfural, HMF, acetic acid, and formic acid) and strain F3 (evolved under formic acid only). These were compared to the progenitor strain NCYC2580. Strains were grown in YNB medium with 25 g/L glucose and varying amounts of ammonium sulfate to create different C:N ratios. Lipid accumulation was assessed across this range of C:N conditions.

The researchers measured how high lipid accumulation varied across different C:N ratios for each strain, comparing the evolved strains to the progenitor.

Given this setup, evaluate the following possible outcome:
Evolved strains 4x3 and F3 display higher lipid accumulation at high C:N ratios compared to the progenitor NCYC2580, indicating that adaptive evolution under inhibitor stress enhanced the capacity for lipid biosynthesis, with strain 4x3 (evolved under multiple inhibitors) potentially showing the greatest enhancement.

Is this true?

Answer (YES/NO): NO